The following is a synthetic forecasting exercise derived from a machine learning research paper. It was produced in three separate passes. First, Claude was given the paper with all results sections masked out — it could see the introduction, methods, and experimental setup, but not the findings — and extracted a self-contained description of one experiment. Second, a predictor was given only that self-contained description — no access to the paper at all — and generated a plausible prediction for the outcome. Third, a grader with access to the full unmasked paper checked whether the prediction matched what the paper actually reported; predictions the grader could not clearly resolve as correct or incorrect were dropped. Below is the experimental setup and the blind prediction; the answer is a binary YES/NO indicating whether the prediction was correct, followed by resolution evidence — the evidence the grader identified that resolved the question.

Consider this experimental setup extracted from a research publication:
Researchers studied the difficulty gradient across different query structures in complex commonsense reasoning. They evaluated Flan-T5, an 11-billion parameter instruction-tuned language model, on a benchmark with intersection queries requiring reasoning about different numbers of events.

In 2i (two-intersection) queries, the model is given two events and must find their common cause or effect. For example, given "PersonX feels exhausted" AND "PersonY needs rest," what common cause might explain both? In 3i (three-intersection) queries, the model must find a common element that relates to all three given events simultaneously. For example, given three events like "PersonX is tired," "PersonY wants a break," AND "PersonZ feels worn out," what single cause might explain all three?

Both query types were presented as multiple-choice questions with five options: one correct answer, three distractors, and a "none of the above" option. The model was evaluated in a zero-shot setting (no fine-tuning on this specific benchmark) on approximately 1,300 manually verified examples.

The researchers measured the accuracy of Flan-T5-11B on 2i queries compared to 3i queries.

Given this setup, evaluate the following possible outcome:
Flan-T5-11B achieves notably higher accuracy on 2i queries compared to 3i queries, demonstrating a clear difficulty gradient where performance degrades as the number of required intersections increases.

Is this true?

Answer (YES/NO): NO